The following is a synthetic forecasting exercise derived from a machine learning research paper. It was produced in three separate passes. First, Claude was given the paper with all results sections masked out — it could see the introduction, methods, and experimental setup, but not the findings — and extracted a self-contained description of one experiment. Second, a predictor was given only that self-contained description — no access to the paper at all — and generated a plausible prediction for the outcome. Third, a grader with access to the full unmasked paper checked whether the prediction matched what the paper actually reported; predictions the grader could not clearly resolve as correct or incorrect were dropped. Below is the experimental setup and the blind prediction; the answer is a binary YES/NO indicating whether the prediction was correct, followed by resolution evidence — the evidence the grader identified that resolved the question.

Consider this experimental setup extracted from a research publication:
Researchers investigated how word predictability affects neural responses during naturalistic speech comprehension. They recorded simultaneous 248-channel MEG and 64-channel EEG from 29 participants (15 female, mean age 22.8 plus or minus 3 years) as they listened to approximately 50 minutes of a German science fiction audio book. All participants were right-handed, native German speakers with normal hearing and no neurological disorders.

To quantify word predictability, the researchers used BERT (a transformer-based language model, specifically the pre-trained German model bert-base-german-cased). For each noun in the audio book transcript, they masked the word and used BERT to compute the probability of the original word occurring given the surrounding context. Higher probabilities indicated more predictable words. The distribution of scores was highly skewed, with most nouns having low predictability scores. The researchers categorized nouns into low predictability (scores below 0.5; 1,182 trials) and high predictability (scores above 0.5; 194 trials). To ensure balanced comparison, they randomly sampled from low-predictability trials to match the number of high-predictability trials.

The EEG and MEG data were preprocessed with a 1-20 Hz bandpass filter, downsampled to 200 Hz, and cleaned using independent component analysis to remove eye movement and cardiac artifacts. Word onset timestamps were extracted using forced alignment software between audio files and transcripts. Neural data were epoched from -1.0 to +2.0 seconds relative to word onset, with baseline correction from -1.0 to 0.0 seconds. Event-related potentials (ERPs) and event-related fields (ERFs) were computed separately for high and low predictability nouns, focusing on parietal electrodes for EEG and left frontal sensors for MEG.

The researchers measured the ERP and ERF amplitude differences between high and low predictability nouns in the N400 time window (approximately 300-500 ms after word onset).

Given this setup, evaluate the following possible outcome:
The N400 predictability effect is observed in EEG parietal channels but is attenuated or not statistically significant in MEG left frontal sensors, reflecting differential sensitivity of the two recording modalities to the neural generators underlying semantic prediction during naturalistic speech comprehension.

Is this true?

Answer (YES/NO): NO